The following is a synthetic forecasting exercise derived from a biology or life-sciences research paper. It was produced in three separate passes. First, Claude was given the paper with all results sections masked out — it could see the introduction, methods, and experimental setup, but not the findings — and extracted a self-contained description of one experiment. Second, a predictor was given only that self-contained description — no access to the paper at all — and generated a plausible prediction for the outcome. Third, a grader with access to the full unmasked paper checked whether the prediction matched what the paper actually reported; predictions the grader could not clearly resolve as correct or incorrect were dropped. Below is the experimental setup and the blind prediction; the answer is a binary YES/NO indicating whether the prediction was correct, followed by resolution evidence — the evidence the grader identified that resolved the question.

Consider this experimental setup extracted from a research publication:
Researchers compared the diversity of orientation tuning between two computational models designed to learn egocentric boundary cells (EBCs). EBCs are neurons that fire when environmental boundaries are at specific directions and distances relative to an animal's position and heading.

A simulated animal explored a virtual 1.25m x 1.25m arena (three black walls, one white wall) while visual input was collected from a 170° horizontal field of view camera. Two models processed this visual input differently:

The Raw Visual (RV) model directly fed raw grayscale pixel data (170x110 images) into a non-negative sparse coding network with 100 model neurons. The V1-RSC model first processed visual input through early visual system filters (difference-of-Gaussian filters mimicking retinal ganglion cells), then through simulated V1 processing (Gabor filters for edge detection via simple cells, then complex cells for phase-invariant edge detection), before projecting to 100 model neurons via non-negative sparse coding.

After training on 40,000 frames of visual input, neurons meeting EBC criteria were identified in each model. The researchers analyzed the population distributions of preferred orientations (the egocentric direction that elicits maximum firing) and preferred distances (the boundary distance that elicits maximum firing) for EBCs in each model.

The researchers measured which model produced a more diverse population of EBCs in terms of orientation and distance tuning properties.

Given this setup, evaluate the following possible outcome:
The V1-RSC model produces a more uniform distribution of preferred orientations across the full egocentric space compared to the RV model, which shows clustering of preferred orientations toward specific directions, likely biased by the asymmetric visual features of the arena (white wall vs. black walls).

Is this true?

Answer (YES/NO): NO